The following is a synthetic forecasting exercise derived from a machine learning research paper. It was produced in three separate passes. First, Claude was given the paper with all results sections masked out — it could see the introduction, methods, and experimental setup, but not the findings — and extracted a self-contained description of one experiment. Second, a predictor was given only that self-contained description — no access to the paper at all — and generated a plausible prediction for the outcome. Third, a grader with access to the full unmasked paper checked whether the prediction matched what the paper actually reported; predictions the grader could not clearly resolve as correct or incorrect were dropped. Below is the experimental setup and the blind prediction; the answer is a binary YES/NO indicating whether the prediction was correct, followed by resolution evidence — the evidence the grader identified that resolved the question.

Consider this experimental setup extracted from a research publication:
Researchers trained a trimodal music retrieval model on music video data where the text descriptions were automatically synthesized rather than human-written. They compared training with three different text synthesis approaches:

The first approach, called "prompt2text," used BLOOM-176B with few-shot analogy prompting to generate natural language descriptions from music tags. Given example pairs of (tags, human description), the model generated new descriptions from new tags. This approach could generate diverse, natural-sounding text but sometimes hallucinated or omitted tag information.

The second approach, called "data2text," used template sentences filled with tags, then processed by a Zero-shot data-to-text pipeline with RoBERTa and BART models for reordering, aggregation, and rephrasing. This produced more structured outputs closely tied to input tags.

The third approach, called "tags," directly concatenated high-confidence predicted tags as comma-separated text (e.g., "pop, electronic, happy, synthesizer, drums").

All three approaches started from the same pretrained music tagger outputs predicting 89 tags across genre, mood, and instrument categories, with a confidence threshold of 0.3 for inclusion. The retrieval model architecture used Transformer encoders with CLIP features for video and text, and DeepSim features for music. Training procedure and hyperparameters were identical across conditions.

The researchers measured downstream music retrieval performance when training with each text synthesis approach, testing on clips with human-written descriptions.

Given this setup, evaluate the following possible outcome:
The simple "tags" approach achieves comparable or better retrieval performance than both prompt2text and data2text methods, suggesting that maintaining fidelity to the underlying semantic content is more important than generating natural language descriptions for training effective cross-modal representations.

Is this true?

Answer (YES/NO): NO